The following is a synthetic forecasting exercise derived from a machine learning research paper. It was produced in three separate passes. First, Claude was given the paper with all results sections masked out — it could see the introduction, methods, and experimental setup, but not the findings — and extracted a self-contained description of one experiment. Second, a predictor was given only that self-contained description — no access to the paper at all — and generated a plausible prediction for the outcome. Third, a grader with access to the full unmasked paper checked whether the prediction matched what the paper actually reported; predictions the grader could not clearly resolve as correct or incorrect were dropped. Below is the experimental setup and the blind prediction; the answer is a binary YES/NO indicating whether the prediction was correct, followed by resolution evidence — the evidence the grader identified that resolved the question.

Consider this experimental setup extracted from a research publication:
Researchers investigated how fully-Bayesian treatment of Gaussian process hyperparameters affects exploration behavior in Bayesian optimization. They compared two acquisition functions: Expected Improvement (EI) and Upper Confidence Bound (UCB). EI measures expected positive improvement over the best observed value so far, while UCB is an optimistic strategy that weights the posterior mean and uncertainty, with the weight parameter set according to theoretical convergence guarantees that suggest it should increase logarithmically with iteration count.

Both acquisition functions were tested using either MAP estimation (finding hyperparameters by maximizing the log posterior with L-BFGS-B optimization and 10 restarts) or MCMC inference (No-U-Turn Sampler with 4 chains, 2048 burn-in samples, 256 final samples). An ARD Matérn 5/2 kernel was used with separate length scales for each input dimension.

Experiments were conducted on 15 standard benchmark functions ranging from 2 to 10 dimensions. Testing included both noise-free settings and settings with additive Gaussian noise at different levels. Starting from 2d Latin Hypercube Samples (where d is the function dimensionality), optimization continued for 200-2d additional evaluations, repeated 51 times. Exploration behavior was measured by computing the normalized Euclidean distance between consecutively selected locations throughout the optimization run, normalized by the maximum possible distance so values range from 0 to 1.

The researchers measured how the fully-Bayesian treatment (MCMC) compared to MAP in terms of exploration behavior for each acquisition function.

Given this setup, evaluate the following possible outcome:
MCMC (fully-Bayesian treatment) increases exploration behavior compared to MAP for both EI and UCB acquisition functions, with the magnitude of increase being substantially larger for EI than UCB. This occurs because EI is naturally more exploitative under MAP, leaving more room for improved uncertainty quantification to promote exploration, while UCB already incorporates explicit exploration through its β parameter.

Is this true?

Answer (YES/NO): NO